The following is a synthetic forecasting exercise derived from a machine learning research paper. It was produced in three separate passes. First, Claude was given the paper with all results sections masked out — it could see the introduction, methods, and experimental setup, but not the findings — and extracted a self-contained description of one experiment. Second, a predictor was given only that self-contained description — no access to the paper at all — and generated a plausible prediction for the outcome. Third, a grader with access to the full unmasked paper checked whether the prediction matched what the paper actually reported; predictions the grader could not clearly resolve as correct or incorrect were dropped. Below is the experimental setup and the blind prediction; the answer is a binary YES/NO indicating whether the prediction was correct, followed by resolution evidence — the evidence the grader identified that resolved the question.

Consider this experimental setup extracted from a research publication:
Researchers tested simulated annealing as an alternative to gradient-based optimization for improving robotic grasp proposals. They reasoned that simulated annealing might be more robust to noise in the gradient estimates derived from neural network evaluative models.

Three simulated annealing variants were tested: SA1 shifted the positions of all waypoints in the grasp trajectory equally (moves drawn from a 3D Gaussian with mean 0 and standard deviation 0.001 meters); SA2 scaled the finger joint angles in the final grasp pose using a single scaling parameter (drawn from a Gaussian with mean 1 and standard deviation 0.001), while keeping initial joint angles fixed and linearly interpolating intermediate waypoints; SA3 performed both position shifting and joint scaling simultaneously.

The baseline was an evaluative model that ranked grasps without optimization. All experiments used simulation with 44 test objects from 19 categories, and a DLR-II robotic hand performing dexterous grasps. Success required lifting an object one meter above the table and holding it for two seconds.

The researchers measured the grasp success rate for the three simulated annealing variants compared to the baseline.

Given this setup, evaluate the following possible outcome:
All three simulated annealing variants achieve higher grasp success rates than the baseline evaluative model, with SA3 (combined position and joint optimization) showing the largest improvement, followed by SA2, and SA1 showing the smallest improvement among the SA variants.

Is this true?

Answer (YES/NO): NO